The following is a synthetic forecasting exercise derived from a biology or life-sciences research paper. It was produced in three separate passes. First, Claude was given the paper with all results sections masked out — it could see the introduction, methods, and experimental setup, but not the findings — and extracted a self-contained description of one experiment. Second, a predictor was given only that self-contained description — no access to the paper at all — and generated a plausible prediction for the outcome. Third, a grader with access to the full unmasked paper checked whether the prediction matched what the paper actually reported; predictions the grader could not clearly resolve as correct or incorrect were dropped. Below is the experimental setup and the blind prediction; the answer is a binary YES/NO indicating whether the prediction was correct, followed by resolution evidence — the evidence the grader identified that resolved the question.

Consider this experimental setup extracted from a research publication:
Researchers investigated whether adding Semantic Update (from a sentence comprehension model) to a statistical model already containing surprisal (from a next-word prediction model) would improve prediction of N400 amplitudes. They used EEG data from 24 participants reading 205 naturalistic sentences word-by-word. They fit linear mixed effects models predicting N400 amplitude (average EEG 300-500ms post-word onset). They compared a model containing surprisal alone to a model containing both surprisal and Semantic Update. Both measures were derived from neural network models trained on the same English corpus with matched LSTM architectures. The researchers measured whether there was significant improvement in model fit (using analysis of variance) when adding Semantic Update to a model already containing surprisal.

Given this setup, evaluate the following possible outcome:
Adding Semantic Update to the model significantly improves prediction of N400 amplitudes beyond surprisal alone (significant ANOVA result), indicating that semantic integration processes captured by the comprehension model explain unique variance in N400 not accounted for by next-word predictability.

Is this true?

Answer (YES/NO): YES